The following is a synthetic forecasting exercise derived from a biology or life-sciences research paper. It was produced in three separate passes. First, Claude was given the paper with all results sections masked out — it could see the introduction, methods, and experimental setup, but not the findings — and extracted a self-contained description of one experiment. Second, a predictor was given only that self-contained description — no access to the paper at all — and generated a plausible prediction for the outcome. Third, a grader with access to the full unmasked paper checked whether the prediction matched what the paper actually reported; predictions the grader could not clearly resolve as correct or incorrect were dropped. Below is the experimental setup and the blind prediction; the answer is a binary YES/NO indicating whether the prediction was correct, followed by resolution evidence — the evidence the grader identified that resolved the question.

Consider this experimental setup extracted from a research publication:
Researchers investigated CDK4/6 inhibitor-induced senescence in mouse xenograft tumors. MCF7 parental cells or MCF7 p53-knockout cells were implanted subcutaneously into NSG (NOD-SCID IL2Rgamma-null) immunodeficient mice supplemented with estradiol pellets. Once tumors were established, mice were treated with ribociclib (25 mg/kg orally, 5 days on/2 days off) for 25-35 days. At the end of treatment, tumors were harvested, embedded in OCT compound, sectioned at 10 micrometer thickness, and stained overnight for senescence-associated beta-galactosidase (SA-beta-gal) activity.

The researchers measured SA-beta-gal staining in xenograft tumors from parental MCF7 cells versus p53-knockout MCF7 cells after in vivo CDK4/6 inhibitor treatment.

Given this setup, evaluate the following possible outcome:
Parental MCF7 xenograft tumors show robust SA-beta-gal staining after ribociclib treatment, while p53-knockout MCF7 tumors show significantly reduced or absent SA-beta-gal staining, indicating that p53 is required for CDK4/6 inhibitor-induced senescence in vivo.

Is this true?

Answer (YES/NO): YES